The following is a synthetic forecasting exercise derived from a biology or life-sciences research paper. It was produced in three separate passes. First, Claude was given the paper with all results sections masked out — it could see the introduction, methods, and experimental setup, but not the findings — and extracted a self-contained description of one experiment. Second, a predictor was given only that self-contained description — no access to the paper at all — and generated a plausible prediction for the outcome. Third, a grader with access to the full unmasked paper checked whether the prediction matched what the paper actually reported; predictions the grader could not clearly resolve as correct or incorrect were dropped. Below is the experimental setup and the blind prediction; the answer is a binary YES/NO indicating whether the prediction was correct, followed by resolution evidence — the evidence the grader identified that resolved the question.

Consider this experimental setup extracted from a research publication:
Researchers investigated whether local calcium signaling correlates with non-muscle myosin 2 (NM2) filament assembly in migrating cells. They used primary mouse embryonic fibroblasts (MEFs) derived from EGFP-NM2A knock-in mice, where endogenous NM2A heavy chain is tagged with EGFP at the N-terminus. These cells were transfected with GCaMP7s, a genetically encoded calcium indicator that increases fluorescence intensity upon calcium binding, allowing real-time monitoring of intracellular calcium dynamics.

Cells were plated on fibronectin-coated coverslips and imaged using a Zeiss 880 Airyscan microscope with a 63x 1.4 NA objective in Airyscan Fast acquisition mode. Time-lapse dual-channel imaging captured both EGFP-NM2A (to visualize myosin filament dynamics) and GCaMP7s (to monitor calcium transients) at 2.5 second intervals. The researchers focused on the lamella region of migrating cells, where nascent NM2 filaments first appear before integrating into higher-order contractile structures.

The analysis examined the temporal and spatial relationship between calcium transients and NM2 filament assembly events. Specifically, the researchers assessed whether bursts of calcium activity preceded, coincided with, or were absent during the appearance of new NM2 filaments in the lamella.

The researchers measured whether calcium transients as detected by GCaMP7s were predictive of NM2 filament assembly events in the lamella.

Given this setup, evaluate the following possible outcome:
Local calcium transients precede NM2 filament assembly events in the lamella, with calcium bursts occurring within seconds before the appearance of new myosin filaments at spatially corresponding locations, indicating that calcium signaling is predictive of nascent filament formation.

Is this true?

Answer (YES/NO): NO